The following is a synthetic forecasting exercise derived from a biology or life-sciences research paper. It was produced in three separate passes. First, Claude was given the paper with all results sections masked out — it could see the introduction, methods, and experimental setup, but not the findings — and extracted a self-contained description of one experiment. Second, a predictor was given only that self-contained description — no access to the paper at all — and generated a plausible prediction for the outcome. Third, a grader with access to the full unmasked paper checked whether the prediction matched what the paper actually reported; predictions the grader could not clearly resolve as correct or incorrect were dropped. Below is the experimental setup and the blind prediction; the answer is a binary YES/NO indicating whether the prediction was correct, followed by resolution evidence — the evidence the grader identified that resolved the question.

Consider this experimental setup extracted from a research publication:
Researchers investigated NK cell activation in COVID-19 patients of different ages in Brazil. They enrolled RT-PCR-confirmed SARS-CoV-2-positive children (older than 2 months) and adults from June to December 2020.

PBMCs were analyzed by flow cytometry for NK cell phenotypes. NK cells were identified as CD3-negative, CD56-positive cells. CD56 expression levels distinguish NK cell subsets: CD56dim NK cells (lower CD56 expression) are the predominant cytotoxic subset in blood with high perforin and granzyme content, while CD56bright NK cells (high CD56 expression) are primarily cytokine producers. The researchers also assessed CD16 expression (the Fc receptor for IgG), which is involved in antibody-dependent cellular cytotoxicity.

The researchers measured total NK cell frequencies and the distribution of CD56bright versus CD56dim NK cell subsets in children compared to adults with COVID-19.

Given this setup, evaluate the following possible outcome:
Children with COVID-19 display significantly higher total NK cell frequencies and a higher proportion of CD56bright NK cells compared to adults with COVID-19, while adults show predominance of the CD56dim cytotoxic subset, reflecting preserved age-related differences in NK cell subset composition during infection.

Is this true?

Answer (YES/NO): NO